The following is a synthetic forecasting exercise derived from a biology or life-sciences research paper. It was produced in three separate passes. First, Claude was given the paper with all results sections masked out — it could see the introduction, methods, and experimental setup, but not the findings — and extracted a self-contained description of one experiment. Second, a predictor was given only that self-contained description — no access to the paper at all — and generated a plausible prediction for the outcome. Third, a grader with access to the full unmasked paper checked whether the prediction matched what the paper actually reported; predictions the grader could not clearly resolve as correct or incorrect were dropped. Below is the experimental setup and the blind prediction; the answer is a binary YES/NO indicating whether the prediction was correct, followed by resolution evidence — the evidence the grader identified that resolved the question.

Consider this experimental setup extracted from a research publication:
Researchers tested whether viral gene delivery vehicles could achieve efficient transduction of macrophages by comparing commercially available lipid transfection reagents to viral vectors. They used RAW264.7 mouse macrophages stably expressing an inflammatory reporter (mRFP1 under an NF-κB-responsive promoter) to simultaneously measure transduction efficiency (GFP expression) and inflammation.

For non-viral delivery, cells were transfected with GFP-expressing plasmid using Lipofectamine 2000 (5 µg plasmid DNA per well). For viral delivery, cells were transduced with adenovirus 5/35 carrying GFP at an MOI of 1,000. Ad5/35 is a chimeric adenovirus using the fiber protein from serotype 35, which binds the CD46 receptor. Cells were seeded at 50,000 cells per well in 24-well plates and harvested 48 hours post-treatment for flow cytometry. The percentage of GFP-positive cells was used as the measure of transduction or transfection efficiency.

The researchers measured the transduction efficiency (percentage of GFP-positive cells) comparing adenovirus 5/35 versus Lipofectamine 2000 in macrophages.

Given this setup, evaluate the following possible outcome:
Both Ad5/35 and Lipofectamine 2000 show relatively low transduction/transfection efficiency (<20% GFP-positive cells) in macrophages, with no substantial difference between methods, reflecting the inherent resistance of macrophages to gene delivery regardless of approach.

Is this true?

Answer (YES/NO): NO